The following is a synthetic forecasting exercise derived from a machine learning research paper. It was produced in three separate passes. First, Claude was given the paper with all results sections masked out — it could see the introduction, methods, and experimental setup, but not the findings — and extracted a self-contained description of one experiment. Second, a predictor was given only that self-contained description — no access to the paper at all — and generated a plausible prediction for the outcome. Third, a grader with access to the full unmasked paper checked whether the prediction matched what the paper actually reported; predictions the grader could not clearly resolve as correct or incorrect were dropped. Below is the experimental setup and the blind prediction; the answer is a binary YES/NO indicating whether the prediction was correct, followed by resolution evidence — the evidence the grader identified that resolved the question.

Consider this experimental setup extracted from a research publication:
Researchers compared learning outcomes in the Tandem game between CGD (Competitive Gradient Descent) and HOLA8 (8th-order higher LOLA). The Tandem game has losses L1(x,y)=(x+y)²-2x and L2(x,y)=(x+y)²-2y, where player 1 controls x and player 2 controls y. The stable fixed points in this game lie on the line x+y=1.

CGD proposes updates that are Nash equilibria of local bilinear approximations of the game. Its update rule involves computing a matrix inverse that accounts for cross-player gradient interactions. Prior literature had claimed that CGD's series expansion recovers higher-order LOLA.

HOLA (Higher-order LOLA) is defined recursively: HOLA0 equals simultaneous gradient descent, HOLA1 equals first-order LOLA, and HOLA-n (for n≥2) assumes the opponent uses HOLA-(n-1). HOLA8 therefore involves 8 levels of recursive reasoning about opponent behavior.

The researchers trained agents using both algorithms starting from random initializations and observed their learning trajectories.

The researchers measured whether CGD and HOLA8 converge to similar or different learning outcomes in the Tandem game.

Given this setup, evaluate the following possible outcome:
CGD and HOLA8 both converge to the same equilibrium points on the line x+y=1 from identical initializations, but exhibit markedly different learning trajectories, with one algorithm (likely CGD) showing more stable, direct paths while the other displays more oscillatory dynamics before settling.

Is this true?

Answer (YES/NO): NO